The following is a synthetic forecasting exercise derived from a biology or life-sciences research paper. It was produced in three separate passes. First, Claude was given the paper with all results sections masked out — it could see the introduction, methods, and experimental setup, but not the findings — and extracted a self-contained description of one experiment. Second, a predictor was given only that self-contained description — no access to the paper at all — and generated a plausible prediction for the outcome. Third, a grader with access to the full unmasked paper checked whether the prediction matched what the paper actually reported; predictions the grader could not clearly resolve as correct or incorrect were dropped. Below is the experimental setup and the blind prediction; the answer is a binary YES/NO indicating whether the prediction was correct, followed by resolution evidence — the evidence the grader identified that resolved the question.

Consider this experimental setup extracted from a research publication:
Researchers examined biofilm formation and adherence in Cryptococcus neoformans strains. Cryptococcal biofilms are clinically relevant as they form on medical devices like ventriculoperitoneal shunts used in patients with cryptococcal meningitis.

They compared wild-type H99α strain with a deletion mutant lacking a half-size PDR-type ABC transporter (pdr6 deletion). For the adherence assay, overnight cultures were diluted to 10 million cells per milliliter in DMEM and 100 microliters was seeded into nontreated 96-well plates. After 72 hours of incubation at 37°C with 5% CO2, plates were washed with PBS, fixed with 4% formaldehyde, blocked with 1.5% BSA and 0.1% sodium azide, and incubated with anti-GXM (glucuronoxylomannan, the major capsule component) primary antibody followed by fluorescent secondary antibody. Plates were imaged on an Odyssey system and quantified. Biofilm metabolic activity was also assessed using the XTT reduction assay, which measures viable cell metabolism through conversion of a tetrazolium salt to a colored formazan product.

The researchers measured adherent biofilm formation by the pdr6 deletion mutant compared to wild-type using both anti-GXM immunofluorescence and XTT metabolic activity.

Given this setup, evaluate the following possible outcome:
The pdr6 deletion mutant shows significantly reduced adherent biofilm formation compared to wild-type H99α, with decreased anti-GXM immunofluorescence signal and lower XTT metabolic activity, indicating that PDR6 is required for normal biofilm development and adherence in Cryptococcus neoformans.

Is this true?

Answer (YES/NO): YES